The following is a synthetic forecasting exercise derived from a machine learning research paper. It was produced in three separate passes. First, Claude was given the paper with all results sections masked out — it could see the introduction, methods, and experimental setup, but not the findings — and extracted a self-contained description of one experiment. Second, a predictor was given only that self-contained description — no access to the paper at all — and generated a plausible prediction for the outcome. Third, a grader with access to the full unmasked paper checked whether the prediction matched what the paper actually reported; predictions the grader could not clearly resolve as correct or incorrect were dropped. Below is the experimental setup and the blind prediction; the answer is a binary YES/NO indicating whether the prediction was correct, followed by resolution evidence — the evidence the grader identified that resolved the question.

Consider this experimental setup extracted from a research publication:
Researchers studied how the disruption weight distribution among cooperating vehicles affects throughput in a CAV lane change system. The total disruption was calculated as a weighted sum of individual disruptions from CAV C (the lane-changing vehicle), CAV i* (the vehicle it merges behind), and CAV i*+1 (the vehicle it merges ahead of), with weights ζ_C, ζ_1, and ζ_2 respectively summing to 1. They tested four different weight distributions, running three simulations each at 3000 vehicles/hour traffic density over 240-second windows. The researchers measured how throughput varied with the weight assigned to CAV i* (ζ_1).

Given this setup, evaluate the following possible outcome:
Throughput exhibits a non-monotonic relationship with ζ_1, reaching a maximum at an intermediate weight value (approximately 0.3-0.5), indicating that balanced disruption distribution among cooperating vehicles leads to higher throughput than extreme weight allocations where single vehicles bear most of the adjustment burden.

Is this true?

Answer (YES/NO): NO